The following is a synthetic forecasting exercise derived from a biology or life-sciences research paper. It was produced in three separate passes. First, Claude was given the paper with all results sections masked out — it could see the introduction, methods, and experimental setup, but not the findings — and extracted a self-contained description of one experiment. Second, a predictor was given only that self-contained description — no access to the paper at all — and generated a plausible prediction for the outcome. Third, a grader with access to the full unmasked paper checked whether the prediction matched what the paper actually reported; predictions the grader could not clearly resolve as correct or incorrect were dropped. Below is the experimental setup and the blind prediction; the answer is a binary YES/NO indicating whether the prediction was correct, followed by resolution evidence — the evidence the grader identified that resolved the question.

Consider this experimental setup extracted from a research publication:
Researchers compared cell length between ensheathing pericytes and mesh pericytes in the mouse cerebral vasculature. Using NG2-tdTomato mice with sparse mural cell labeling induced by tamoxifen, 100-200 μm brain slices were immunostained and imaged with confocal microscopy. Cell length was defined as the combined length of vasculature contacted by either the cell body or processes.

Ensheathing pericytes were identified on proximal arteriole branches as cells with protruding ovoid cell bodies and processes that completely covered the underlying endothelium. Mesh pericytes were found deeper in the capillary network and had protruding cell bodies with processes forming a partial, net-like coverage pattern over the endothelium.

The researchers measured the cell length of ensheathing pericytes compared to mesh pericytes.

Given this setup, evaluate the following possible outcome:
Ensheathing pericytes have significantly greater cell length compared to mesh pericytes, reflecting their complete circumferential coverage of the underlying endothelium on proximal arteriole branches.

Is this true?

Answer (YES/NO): NO